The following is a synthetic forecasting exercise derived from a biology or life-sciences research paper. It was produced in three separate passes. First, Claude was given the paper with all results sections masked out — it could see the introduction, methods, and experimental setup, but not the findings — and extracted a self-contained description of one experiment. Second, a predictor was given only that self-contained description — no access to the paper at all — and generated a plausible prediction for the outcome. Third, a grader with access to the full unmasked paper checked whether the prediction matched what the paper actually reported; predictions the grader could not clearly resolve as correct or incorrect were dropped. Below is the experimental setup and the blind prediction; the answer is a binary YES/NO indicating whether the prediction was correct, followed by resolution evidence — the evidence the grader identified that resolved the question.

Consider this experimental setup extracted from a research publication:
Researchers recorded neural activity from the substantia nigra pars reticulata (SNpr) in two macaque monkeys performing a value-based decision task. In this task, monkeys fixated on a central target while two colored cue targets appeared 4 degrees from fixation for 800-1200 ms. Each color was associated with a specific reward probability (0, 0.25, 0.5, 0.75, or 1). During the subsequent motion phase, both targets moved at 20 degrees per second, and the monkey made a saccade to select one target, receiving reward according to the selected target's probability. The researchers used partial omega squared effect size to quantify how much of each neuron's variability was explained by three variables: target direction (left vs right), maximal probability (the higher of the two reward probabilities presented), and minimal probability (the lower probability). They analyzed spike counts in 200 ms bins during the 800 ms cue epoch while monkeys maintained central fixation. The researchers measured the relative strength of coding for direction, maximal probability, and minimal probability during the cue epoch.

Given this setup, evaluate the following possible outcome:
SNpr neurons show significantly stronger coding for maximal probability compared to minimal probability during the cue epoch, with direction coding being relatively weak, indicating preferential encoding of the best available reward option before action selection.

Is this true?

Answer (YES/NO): NO